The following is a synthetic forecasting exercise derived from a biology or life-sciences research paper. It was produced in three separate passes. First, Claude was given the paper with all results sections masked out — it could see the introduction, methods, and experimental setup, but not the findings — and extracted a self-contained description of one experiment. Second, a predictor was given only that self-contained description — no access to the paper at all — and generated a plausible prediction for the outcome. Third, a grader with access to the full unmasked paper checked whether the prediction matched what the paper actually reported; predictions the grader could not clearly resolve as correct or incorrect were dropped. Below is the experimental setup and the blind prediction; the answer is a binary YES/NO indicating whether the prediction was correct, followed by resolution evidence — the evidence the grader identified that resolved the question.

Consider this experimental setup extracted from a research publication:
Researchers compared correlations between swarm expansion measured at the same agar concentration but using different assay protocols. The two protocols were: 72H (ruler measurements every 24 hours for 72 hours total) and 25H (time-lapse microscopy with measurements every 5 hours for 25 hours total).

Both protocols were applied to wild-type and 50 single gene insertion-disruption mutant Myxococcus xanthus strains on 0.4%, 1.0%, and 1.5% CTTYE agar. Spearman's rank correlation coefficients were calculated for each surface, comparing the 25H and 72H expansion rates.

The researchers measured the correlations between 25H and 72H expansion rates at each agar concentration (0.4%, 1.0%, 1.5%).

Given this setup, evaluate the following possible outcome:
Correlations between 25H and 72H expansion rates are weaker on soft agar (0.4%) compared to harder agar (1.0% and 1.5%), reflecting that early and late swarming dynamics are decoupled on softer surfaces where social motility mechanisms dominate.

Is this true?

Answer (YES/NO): YES